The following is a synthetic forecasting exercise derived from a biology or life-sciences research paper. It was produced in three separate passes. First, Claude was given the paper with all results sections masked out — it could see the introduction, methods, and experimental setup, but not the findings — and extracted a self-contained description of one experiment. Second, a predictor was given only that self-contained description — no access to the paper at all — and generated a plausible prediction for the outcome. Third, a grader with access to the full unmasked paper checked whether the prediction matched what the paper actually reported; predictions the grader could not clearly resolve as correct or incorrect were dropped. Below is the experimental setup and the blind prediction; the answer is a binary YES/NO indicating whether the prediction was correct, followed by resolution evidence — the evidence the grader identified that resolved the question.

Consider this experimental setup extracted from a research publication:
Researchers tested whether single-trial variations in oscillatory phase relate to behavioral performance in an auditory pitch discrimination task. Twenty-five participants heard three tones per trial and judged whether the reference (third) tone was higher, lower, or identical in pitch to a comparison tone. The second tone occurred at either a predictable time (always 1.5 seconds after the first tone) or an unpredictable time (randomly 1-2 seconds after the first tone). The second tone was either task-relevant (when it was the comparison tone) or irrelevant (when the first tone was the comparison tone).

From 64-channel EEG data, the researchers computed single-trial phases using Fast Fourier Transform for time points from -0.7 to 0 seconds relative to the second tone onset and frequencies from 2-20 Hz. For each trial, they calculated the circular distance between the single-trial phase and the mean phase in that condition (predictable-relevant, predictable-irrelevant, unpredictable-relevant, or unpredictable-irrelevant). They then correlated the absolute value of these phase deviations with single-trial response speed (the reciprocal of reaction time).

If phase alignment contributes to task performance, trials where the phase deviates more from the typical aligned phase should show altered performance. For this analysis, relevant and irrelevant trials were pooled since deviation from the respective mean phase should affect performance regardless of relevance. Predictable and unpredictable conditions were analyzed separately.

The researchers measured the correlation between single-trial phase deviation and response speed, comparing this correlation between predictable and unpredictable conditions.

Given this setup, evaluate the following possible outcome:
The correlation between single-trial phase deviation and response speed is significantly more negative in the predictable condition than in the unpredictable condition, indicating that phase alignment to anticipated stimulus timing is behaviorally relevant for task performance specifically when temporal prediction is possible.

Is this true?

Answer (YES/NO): NO